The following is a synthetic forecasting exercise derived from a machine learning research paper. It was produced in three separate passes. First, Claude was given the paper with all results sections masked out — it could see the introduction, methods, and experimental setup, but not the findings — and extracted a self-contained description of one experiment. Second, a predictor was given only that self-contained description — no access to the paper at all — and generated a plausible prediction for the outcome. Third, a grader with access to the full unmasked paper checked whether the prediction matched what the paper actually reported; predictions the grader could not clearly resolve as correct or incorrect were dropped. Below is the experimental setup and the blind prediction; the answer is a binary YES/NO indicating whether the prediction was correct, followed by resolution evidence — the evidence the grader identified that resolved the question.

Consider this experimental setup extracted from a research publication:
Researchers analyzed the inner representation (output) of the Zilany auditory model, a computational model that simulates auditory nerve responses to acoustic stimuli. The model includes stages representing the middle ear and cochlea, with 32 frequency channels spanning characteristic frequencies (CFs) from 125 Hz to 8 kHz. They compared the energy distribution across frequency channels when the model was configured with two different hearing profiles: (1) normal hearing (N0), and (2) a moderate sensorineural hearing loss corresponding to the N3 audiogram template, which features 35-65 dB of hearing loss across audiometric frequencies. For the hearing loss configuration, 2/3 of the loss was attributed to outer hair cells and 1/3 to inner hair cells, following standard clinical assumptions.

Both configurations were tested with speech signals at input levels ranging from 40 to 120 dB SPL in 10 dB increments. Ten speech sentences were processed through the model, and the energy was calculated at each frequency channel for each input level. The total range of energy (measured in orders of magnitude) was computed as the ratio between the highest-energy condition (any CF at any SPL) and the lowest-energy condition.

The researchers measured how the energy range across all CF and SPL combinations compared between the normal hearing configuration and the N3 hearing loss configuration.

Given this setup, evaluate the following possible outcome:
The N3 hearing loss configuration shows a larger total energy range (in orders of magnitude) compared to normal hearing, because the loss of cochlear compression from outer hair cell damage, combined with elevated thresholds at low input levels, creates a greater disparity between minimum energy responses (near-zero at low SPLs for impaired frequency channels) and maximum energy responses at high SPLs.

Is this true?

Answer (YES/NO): YES